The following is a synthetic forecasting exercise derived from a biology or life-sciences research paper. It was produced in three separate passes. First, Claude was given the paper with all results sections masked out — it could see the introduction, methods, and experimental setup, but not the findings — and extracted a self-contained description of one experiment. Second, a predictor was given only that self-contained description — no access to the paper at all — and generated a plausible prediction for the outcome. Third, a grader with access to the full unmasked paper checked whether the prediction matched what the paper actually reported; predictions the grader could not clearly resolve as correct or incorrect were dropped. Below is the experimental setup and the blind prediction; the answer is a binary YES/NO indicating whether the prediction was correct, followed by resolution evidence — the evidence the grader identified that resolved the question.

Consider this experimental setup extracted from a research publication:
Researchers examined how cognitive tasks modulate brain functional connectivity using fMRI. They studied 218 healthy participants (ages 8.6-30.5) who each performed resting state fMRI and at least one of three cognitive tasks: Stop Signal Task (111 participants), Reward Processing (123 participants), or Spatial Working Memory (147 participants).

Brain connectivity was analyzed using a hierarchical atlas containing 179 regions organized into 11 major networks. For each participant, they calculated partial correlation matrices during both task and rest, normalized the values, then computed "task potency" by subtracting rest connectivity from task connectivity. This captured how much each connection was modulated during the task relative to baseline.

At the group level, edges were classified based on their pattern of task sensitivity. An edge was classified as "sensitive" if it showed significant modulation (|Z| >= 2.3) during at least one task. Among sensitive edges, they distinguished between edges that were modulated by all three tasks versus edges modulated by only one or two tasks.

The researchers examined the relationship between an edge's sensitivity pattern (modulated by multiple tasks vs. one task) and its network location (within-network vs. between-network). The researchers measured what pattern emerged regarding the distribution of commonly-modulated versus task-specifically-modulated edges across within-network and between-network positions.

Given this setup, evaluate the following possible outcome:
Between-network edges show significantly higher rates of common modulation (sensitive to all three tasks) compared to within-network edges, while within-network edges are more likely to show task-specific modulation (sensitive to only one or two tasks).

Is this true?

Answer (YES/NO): NO